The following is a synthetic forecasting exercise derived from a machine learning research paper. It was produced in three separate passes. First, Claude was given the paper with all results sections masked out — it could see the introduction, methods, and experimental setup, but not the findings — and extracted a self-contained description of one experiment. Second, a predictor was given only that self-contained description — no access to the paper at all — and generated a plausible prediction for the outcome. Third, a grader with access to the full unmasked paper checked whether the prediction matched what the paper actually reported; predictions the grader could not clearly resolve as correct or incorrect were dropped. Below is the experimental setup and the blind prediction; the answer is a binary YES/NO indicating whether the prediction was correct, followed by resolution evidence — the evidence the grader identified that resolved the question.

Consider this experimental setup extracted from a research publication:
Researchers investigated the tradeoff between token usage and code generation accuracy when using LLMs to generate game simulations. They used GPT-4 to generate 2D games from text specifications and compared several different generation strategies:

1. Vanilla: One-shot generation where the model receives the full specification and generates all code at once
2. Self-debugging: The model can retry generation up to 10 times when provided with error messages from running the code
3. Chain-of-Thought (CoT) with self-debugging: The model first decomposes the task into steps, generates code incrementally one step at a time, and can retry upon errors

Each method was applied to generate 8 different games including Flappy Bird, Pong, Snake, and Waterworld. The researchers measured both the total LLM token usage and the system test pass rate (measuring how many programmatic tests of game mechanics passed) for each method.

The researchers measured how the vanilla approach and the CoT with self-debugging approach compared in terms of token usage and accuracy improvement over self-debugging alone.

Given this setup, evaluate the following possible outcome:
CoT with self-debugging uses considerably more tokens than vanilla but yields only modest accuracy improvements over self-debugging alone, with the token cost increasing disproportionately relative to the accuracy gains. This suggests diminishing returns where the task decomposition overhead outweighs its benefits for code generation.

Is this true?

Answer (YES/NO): YES